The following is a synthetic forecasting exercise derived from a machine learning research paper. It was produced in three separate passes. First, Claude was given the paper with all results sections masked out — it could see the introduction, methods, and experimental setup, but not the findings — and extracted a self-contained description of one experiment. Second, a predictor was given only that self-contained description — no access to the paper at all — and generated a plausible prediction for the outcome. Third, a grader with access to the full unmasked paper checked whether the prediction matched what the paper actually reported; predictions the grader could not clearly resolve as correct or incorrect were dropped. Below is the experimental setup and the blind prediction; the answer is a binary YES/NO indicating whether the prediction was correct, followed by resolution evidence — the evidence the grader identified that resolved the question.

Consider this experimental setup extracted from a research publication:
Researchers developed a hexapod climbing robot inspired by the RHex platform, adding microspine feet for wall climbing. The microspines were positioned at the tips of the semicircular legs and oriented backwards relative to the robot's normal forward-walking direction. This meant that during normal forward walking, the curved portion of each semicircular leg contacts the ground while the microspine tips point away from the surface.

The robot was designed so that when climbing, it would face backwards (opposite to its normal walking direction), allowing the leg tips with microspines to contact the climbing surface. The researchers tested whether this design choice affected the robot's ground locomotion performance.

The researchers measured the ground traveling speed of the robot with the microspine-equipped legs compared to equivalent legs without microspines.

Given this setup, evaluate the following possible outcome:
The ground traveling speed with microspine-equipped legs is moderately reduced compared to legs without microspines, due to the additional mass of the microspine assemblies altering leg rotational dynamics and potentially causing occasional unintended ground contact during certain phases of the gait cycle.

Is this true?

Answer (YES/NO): NO